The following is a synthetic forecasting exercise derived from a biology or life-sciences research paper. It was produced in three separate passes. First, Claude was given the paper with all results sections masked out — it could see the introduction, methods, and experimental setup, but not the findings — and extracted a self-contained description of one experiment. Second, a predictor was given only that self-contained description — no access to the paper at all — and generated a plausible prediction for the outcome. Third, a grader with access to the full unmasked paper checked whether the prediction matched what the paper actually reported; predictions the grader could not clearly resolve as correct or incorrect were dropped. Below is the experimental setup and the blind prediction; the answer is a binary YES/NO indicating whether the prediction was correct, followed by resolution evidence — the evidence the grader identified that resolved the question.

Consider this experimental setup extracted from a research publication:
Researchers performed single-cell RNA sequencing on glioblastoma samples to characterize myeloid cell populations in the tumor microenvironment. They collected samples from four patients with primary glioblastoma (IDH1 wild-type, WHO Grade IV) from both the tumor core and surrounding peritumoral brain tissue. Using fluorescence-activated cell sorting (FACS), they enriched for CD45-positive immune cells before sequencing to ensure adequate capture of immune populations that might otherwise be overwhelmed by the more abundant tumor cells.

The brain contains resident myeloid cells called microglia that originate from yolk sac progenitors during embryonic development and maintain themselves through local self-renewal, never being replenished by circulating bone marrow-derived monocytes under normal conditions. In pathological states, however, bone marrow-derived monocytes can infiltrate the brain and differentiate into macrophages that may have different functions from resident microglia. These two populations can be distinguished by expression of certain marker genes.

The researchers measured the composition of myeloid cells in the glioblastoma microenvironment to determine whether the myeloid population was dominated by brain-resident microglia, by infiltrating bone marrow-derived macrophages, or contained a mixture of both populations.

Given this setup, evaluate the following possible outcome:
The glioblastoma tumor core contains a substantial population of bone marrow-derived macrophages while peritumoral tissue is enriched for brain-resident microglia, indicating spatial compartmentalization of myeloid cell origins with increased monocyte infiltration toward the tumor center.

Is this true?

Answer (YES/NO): YES